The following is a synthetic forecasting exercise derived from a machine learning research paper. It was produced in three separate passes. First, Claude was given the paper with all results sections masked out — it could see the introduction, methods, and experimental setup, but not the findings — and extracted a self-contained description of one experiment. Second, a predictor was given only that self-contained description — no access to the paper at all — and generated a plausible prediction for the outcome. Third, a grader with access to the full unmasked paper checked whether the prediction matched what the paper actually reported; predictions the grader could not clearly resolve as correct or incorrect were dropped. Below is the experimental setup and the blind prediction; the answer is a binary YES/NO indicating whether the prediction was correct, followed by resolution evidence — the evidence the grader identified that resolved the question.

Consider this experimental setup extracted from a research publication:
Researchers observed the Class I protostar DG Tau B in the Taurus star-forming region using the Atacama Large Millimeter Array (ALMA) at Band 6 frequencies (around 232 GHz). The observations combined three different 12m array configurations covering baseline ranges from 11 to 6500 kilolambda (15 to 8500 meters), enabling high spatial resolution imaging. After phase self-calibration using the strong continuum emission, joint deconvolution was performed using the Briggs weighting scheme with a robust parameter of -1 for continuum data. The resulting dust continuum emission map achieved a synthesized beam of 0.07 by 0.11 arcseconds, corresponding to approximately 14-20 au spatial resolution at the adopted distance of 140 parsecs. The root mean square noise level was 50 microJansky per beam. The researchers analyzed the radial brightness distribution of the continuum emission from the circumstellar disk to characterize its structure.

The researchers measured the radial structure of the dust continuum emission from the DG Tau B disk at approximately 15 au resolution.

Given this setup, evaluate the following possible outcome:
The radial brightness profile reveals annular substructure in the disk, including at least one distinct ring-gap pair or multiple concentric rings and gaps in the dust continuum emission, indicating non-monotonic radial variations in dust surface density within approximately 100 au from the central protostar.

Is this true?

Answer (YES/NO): YES